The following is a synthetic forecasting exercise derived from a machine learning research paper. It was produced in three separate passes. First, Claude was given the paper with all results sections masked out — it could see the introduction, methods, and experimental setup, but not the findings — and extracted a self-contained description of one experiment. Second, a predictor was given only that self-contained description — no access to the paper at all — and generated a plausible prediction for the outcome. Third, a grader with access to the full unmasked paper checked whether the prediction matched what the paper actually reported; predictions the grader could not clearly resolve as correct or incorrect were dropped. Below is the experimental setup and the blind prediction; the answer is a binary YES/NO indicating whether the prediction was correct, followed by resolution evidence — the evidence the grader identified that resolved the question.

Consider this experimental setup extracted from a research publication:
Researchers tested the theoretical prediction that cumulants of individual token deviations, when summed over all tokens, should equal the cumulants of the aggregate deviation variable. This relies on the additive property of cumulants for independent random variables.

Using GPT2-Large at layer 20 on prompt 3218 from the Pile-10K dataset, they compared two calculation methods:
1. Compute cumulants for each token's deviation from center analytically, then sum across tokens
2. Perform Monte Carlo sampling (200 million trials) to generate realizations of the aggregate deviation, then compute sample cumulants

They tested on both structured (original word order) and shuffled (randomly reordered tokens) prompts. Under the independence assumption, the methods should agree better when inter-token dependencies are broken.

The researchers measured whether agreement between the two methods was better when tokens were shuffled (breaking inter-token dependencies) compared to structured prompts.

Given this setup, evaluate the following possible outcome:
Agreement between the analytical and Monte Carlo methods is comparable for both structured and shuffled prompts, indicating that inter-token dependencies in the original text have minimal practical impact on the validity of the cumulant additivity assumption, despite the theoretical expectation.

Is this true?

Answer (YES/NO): NO